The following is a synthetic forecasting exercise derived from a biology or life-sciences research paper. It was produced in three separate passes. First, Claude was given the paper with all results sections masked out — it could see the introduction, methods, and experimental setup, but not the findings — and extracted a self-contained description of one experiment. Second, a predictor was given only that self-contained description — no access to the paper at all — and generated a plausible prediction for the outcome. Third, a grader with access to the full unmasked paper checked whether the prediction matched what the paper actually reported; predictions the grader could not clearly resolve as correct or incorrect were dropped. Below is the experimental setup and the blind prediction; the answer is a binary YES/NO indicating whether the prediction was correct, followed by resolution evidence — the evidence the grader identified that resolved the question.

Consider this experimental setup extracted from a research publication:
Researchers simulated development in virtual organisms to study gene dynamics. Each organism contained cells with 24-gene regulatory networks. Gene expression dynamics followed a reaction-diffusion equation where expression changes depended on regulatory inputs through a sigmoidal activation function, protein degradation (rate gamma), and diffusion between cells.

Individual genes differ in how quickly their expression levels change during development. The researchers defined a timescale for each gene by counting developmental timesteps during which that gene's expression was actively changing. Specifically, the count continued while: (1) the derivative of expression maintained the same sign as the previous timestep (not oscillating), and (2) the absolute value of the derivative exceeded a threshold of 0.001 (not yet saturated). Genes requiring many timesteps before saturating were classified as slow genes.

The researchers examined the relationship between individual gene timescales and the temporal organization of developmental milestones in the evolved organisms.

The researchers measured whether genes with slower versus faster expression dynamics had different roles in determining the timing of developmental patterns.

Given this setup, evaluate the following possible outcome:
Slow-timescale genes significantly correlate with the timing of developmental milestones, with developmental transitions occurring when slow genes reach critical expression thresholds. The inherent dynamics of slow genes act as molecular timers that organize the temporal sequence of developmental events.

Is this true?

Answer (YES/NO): YES